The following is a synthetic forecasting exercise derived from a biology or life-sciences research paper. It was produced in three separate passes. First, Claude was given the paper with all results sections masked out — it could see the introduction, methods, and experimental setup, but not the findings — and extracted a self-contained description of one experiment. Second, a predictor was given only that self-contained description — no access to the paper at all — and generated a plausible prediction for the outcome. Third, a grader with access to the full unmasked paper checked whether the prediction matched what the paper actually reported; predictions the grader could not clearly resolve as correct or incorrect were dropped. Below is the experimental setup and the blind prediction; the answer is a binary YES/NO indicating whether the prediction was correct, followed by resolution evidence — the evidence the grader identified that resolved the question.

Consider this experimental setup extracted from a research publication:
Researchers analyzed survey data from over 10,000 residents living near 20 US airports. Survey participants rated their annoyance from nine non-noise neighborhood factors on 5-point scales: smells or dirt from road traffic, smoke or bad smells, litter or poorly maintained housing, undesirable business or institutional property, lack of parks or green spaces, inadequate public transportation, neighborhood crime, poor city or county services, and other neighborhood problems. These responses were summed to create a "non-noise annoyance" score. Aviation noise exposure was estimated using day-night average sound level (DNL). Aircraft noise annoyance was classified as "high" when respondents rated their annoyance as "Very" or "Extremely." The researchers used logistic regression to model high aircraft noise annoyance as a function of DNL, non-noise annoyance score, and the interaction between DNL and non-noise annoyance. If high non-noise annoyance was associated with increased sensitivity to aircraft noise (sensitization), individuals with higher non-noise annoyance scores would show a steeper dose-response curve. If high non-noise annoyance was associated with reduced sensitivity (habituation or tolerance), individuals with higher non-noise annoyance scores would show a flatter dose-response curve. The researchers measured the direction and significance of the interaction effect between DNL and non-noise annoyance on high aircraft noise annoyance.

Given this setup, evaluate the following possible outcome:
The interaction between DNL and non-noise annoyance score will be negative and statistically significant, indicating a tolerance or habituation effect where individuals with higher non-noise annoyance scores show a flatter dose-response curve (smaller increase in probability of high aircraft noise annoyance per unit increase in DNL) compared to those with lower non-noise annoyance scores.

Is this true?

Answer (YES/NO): NO